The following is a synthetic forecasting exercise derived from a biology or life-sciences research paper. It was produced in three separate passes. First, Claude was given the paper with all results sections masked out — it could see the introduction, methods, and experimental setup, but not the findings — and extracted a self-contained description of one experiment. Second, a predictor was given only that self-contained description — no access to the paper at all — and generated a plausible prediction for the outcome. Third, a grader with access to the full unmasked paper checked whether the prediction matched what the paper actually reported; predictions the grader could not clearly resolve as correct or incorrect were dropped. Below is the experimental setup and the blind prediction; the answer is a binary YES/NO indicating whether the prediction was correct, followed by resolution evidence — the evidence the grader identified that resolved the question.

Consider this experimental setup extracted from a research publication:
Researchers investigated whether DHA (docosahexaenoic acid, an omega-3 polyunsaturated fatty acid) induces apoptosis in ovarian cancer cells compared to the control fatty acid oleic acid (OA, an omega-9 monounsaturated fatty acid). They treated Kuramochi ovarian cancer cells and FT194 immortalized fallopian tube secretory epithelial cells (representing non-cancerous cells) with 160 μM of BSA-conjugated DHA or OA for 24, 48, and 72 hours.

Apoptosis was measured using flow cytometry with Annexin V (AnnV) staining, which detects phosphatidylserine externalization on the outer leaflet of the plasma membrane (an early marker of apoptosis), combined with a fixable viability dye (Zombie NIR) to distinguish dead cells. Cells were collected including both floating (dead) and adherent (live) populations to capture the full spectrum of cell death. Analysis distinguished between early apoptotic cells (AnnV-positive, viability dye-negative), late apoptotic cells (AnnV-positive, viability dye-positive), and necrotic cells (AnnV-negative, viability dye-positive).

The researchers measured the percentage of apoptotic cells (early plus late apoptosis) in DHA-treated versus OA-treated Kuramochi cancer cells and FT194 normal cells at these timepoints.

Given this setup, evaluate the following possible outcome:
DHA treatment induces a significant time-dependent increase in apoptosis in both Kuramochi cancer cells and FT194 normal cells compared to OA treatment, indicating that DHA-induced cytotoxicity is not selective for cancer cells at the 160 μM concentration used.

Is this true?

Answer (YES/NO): NO